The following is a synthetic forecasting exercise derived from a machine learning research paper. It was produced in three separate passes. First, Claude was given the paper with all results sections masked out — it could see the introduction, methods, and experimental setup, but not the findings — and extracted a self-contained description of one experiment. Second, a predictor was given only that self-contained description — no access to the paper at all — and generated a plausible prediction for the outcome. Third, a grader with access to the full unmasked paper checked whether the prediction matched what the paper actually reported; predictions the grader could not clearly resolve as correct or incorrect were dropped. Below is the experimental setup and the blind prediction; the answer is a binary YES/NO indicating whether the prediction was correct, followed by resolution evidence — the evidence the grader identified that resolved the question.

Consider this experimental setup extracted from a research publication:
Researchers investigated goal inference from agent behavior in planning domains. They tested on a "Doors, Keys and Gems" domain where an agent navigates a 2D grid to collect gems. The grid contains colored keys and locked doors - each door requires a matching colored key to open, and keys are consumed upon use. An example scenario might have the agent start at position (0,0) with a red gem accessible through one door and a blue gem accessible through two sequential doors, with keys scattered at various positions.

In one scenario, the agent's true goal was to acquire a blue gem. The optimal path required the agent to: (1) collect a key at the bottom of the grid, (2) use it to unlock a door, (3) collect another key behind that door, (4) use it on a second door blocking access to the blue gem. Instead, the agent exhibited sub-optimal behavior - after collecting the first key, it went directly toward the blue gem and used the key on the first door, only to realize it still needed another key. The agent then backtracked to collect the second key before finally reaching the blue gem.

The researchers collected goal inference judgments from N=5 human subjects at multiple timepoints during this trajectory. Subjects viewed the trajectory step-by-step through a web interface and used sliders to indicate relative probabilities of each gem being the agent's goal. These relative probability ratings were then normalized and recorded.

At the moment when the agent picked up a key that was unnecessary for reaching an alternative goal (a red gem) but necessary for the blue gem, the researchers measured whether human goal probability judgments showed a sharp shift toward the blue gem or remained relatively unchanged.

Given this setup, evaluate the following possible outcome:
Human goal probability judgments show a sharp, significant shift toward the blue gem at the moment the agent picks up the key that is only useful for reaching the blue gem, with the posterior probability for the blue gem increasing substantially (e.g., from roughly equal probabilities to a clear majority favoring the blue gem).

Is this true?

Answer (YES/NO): NO